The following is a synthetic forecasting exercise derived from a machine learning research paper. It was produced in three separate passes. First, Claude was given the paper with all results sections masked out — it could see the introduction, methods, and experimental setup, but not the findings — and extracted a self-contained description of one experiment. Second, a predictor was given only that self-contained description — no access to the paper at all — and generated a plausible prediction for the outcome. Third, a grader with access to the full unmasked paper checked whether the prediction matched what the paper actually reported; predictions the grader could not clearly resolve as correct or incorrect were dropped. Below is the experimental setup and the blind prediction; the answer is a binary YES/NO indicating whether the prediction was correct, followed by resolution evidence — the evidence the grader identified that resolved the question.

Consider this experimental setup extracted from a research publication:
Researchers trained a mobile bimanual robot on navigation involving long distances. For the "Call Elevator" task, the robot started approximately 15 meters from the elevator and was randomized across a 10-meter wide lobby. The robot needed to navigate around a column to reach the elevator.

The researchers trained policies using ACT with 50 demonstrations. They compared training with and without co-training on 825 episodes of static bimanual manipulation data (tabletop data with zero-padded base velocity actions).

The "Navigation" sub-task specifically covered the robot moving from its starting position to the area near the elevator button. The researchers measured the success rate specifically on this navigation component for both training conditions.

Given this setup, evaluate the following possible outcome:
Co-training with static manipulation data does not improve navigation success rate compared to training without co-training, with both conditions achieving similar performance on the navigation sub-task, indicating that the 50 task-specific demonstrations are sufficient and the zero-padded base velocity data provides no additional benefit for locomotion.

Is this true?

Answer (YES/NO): YES